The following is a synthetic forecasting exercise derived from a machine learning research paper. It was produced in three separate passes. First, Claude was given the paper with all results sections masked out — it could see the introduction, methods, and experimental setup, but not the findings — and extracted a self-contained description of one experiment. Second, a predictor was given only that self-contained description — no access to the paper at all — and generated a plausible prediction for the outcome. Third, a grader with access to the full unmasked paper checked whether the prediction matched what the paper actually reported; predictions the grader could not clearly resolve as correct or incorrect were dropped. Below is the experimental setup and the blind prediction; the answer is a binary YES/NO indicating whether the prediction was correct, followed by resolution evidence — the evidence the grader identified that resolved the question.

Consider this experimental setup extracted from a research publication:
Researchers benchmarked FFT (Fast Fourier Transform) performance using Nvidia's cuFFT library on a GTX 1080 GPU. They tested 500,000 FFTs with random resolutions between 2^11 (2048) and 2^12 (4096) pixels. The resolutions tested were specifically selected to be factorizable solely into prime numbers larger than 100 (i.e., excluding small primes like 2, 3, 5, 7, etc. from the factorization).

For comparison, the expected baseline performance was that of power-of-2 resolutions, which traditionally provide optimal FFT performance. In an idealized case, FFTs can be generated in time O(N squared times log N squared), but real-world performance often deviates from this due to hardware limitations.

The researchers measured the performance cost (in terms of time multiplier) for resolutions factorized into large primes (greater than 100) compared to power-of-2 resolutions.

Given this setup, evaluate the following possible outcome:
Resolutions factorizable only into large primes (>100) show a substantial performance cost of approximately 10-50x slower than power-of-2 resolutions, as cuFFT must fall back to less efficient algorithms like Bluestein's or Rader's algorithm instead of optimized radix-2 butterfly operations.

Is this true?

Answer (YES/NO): NO